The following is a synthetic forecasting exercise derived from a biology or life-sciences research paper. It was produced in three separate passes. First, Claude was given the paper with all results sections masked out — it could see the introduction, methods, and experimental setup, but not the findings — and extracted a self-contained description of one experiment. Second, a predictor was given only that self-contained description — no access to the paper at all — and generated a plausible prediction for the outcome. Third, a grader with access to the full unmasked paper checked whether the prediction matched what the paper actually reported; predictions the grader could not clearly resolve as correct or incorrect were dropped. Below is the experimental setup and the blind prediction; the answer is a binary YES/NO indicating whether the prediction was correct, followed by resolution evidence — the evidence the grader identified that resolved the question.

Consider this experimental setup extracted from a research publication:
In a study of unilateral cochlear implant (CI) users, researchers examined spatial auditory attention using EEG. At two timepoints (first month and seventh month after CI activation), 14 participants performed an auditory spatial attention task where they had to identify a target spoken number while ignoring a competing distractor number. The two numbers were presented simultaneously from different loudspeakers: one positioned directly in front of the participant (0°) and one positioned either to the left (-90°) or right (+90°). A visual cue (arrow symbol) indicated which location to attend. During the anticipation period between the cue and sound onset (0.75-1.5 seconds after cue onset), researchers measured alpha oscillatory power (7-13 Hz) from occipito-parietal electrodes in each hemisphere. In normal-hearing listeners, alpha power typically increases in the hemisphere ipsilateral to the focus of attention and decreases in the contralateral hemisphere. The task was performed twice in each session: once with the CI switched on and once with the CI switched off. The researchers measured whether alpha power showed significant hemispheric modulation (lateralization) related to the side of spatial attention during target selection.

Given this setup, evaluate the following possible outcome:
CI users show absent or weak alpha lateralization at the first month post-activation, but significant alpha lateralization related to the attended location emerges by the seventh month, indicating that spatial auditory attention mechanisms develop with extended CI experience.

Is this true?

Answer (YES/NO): NO